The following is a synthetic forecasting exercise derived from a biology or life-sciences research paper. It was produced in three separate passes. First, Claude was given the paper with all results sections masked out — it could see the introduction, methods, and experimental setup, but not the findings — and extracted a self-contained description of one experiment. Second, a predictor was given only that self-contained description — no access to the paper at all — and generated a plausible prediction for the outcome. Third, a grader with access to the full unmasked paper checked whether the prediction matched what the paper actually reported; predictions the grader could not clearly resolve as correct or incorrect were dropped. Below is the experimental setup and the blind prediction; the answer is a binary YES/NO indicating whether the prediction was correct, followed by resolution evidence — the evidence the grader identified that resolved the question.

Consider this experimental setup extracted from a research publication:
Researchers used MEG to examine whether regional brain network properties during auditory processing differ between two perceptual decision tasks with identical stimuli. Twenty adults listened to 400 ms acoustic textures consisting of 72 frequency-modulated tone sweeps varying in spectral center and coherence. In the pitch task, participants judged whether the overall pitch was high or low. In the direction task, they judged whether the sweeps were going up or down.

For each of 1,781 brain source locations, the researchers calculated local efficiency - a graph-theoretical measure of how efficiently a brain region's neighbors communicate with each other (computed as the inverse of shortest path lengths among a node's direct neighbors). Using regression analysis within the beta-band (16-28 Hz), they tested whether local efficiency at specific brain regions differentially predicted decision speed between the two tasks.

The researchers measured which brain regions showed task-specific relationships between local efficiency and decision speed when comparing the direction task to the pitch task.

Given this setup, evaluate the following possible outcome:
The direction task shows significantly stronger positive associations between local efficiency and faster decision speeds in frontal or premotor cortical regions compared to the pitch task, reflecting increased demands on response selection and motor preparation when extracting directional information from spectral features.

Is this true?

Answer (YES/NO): YES